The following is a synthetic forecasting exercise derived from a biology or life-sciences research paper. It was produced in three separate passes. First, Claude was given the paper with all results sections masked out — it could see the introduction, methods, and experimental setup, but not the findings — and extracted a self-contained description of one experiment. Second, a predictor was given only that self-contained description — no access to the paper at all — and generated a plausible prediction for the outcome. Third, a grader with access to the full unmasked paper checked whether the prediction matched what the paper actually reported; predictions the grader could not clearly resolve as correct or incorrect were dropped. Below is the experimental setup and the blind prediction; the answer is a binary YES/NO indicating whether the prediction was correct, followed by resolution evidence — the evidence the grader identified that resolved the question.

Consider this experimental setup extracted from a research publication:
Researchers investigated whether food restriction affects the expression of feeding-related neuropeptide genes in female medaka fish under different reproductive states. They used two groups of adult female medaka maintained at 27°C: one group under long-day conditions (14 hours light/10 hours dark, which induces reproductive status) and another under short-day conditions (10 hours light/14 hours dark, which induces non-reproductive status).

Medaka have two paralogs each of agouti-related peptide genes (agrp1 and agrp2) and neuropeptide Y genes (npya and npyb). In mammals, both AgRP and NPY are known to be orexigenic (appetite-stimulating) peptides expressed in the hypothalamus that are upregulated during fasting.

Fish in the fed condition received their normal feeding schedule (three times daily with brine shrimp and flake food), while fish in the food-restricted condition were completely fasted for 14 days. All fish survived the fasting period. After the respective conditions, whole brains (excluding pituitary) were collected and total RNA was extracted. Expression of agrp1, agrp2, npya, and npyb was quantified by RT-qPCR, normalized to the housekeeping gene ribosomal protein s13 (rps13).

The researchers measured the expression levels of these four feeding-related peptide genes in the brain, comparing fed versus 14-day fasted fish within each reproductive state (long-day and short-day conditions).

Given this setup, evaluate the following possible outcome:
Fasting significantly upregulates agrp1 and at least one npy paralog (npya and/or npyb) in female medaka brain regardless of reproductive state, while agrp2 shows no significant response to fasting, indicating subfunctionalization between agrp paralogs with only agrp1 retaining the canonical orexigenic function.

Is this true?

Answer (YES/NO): NO